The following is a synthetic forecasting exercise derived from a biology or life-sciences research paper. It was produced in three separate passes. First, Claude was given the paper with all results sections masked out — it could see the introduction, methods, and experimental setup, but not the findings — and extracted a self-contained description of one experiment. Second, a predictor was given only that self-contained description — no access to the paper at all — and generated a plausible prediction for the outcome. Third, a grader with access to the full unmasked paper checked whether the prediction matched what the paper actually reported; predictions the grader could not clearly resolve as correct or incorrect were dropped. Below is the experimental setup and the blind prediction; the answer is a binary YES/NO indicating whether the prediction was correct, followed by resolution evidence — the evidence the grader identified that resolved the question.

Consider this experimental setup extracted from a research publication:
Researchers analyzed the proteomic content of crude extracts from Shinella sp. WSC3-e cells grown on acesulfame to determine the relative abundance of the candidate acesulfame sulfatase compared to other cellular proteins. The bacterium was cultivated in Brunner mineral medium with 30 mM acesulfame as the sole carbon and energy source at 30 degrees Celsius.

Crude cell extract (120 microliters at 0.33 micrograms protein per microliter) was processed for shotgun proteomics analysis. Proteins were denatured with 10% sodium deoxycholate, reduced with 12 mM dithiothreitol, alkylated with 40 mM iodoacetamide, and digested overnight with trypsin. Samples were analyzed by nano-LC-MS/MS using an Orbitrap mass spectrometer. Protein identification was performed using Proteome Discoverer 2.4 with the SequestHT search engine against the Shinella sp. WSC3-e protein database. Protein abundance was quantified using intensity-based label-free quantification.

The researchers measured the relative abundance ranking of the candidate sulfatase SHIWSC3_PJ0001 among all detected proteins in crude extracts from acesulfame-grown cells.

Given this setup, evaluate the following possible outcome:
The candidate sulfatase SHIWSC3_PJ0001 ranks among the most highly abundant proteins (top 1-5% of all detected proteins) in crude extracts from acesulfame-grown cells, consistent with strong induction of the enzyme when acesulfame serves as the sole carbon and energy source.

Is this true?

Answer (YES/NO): YES